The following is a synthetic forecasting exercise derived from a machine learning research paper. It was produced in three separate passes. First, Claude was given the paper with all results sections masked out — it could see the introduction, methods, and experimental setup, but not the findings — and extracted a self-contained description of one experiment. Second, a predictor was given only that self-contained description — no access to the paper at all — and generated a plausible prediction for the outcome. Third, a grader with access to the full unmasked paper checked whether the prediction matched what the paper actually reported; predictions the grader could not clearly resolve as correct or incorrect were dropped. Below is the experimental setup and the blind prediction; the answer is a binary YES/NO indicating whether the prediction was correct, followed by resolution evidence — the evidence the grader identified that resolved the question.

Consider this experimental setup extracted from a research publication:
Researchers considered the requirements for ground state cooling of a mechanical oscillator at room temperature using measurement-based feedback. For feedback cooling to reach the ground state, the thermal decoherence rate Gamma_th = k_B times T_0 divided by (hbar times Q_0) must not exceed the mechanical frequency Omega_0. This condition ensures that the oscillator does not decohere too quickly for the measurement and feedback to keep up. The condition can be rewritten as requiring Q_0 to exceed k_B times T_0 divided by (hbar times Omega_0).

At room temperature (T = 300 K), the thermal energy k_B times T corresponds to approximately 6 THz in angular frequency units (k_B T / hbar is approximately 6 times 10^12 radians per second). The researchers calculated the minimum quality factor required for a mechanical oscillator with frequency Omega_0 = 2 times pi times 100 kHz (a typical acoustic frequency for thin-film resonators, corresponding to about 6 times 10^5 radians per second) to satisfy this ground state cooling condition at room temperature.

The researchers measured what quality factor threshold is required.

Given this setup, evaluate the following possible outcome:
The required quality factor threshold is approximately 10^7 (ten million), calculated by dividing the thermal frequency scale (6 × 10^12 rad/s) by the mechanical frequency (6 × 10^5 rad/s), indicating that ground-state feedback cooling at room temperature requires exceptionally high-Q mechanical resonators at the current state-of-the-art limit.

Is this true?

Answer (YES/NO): NO